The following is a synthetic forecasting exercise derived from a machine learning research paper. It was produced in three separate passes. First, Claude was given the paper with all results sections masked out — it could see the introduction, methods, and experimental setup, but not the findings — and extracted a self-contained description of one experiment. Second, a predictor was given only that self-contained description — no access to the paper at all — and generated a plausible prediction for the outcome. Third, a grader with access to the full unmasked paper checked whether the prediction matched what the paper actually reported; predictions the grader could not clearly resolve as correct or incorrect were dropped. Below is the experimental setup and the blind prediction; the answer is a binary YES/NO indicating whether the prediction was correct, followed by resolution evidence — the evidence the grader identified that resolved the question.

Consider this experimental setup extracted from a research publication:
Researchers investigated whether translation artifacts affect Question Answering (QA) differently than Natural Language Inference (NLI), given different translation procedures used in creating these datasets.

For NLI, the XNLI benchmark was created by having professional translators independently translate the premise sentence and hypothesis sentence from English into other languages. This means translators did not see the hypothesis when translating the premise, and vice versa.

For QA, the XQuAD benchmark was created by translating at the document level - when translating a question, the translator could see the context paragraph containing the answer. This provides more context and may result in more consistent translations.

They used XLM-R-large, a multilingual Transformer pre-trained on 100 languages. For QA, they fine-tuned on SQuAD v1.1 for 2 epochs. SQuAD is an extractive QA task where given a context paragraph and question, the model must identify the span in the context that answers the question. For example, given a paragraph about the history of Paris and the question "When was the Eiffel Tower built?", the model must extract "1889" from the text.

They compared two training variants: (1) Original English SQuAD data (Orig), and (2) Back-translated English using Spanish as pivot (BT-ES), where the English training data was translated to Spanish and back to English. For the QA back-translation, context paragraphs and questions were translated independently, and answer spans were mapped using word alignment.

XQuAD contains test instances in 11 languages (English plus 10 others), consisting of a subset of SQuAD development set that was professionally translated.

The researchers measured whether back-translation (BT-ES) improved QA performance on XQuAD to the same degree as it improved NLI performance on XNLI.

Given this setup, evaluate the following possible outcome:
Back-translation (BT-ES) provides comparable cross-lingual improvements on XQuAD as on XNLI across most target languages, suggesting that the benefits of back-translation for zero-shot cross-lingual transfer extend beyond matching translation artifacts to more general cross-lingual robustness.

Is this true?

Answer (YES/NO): NO